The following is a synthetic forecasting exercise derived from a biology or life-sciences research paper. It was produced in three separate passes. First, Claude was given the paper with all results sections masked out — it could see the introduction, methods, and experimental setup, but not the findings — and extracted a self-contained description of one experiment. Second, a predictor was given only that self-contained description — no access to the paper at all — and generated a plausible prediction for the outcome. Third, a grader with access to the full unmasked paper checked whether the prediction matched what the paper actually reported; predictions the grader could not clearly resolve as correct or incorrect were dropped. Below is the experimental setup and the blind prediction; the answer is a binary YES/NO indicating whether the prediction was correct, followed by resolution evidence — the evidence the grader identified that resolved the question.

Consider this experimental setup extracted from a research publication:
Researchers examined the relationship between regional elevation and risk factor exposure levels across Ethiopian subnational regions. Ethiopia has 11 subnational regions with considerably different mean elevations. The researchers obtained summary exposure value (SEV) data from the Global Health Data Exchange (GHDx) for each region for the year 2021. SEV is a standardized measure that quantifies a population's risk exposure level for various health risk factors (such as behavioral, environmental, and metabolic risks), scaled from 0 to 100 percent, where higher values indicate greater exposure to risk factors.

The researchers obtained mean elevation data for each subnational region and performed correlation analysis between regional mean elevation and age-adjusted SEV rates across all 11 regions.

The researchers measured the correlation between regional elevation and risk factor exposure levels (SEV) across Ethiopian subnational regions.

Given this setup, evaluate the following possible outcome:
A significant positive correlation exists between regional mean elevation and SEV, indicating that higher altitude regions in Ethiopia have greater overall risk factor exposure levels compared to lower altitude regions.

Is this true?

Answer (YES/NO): NO